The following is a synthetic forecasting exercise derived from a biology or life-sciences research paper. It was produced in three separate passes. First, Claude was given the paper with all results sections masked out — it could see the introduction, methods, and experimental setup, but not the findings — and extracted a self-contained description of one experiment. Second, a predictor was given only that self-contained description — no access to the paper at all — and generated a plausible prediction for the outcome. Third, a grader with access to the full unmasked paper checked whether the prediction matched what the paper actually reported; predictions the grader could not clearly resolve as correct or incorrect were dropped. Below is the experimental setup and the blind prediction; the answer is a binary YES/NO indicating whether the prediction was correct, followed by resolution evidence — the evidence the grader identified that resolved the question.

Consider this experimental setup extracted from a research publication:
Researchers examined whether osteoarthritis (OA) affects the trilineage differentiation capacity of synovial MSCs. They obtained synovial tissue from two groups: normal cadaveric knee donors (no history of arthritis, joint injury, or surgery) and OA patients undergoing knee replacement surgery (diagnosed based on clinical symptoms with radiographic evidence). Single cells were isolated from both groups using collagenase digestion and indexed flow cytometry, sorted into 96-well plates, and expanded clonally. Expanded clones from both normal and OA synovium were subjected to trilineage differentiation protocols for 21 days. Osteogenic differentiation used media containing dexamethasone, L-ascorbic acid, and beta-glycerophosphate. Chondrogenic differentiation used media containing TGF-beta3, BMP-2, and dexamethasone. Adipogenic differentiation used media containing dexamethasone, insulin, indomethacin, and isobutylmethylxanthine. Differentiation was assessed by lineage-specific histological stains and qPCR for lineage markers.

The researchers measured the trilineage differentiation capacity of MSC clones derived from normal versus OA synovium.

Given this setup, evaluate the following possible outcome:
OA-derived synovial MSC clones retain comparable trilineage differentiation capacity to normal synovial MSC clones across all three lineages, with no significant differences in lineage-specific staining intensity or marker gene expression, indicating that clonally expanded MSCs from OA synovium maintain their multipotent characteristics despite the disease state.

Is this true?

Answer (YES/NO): NO